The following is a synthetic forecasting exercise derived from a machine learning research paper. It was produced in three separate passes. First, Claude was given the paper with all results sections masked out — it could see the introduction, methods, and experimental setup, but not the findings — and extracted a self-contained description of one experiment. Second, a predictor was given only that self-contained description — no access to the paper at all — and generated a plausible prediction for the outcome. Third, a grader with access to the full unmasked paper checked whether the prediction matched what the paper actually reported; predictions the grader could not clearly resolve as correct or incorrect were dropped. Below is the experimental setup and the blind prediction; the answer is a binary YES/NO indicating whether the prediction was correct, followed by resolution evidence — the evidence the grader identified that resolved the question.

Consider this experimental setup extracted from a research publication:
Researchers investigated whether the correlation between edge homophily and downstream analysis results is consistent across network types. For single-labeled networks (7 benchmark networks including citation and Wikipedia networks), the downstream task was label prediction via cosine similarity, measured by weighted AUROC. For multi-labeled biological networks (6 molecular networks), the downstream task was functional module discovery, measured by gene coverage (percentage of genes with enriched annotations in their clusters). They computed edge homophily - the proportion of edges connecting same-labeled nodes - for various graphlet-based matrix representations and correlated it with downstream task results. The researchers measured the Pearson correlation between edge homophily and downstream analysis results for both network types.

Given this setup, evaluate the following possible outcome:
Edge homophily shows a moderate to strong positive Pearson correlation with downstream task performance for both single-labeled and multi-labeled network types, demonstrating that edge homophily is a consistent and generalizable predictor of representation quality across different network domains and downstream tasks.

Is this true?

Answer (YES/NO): YES